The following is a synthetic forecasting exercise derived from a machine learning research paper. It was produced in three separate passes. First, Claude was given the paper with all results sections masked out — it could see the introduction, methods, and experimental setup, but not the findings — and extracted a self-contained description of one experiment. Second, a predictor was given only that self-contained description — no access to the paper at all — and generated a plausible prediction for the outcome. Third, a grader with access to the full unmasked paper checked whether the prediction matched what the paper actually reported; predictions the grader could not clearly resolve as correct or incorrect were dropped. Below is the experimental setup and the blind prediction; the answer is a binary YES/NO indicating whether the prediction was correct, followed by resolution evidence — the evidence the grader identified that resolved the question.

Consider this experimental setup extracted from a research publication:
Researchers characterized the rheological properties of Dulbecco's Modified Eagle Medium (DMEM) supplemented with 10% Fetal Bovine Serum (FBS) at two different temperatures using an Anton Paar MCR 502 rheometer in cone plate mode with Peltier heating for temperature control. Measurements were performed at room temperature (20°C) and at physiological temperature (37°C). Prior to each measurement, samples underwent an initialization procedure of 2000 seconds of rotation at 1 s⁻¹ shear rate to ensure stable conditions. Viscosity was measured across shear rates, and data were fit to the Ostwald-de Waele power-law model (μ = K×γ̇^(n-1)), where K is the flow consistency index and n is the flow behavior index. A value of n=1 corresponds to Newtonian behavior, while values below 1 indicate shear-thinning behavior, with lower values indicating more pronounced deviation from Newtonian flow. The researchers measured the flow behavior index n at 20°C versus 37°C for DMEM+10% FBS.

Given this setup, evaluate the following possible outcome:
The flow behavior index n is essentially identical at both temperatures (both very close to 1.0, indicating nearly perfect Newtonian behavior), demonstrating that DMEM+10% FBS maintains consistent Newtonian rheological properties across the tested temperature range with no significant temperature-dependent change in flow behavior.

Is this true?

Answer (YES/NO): NO